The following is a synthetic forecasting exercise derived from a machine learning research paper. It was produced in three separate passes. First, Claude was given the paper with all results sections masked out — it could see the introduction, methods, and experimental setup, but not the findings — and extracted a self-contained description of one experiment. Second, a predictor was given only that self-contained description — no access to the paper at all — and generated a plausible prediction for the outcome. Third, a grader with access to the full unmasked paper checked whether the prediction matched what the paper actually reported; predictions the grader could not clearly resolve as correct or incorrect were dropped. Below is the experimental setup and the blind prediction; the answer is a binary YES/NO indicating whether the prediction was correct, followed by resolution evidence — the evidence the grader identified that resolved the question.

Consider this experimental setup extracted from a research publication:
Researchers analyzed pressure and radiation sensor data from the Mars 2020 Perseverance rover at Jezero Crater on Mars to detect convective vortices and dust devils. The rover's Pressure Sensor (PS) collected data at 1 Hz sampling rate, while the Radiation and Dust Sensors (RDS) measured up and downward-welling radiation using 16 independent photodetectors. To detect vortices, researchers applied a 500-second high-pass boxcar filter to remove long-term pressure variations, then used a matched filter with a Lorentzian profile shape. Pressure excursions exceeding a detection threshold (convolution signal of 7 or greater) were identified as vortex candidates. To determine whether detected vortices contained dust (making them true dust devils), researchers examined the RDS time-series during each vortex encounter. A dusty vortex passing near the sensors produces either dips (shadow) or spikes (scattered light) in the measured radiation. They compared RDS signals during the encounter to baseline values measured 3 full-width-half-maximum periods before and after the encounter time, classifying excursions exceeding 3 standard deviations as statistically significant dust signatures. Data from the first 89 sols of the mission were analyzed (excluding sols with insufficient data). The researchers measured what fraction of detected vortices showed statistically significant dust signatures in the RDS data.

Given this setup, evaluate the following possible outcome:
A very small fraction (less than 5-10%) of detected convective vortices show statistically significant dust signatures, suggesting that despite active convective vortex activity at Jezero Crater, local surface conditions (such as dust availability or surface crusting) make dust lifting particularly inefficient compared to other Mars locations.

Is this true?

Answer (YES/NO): NO